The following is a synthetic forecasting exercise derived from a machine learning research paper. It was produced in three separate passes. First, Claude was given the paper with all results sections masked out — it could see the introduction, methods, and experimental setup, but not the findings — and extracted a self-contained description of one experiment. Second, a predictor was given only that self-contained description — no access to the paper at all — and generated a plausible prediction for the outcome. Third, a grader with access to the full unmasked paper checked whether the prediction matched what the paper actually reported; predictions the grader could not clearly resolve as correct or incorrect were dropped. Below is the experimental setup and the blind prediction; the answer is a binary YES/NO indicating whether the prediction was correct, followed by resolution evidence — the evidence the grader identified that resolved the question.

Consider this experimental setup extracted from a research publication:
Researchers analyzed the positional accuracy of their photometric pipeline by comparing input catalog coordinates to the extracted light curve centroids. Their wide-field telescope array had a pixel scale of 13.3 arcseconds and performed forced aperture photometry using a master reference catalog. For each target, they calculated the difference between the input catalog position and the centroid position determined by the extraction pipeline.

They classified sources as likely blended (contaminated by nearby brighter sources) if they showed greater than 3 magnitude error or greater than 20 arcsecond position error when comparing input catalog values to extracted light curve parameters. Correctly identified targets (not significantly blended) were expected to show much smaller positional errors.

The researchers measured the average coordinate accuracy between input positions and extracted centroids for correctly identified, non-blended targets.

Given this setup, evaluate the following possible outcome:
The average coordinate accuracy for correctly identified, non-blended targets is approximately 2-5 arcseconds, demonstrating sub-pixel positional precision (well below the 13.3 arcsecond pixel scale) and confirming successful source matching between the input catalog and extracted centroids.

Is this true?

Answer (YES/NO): NO